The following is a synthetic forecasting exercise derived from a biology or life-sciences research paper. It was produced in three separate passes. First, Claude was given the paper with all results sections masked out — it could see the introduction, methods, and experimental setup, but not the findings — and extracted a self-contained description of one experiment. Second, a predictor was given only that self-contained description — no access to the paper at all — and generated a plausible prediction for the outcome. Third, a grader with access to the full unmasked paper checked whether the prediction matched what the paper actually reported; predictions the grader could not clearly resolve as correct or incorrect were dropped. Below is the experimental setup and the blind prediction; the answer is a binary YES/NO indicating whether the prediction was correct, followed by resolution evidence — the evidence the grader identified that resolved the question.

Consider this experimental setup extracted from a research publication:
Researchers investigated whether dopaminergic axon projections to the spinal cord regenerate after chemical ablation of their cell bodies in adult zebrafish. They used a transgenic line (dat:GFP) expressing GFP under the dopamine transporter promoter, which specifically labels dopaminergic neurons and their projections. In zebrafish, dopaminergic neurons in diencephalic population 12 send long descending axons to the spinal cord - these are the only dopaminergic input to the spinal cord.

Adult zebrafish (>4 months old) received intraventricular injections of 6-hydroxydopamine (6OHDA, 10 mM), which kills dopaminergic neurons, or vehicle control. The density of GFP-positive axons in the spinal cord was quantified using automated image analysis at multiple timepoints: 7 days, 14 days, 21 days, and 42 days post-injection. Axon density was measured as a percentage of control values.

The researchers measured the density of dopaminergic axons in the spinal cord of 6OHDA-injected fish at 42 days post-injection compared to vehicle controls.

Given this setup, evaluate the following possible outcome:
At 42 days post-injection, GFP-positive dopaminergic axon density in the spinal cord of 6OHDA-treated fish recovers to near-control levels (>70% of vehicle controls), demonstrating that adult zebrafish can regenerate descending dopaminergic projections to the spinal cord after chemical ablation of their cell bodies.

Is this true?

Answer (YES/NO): NO